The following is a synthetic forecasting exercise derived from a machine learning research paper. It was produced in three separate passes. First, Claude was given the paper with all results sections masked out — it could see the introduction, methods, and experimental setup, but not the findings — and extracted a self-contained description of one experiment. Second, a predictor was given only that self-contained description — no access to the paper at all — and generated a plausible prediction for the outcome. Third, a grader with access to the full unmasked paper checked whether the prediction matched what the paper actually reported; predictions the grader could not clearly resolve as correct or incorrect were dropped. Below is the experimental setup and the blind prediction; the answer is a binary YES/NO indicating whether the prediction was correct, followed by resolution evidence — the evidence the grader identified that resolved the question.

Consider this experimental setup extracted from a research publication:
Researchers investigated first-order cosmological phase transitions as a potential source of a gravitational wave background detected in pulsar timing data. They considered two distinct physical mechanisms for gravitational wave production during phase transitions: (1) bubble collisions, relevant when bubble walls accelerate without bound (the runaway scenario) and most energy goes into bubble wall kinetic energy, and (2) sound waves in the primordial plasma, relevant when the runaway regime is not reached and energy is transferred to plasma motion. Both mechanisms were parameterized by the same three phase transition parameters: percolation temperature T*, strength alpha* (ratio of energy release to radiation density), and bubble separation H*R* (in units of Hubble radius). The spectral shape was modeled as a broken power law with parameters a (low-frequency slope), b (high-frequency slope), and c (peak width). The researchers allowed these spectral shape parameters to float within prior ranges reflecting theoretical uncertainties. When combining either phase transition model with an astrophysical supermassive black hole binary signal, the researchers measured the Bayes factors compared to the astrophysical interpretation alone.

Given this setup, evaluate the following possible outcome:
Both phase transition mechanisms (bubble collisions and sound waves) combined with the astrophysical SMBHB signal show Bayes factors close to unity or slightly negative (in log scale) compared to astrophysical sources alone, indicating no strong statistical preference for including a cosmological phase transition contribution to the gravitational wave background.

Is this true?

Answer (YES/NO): NO